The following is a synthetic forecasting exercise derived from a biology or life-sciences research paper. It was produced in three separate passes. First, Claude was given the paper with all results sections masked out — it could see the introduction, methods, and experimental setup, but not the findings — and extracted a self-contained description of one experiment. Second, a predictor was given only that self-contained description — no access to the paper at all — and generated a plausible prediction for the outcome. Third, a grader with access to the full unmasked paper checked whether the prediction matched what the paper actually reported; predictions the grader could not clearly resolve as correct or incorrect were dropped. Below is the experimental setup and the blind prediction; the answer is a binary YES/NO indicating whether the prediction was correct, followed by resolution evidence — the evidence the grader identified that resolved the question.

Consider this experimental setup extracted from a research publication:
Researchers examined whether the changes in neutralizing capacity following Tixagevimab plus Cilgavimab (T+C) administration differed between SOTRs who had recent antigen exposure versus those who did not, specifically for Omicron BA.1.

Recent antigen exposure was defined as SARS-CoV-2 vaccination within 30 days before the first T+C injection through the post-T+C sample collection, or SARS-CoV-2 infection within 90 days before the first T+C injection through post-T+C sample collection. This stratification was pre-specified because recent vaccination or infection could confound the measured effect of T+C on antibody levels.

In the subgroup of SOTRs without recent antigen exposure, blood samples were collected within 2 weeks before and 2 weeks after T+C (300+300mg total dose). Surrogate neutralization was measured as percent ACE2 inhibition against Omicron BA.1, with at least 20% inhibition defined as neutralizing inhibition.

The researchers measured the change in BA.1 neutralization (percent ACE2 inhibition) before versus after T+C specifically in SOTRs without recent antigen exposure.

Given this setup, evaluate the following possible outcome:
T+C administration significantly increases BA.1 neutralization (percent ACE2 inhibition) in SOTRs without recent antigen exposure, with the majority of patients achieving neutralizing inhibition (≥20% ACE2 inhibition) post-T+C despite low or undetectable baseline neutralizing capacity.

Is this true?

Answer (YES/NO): NO